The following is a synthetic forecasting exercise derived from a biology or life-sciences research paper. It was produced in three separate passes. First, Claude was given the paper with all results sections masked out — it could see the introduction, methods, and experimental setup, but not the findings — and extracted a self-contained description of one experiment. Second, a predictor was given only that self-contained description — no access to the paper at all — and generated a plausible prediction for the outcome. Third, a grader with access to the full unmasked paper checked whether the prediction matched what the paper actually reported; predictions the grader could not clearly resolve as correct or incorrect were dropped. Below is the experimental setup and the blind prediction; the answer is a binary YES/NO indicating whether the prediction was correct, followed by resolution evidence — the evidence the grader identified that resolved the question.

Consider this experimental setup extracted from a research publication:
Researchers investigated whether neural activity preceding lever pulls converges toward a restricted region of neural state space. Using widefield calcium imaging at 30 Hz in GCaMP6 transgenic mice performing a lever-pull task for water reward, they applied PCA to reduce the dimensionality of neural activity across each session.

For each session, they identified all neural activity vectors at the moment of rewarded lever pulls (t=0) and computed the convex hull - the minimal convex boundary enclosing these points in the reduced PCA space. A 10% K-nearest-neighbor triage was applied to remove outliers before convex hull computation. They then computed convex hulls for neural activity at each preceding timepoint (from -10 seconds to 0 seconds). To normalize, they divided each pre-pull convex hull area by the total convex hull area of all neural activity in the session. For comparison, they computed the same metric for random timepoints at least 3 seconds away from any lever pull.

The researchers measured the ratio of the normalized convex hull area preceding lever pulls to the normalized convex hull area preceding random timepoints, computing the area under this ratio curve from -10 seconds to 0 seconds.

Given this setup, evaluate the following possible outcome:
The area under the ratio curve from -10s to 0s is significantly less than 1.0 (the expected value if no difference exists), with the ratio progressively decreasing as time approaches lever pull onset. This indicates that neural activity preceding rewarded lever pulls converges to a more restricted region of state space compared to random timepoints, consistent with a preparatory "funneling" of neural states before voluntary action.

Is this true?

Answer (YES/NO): YES